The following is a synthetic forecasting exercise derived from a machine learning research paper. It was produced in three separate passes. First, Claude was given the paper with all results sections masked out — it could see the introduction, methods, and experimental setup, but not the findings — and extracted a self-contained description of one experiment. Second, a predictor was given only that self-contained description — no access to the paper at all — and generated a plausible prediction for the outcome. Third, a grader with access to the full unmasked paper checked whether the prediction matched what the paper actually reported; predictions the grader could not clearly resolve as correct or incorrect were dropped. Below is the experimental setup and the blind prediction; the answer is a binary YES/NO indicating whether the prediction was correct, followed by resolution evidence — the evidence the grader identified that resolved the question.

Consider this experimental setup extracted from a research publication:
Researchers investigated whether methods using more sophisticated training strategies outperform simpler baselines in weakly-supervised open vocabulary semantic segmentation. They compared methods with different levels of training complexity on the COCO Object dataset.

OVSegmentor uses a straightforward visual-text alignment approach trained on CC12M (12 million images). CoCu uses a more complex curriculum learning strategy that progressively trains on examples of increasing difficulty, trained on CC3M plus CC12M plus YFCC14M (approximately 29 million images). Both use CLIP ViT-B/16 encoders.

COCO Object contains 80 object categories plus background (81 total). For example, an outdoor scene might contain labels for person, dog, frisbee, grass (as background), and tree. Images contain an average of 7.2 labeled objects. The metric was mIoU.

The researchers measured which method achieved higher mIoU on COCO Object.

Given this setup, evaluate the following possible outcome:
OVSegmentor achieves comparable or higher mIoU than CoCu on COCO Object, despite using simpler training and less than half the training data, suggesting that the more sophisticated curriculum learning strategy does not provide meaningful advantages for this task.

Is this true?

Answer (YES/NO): YES